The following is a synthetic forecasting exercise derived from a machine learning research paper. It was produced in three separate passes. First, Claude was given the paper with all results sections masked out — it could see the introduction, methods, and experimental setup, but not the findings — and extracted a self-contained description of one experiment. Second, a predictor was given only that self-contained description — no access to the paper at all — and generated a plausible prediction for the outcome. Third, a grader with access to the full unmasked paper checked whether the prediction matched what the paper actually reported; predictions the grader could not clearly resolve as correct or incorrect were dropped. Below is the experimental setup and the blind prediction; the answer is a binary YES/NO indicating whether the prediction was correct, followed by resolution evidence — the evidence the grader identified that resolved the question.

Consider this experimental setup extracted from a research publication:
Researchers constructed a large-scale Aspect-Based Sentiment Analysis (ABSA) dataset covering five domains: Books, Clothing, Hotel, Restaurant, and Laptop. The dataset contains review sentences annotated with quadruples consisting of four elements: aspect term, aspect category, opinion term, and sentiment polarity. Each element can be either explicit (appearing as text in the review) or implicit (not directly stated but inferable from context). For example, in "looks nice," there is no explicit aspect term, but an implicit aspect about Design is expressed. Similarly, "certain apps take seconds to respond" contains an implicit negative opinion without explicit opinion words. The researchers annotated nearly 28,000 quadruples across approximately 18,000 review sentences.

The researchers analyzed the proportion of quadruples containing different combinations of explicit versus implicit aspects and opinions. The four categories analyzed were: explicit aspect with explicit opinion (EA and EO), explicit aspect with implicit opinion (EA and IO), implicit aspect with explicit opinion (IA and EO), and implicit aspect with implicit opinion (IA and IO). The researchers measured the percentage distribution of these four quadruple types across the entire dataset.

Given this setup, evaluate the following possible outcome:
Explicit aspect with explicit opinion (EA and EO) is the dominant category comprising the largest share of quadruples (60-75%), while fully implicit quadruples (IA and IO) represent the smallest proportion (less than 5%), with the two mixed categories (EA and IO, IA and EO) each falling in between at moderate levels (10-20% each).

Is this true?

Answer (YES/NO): NO